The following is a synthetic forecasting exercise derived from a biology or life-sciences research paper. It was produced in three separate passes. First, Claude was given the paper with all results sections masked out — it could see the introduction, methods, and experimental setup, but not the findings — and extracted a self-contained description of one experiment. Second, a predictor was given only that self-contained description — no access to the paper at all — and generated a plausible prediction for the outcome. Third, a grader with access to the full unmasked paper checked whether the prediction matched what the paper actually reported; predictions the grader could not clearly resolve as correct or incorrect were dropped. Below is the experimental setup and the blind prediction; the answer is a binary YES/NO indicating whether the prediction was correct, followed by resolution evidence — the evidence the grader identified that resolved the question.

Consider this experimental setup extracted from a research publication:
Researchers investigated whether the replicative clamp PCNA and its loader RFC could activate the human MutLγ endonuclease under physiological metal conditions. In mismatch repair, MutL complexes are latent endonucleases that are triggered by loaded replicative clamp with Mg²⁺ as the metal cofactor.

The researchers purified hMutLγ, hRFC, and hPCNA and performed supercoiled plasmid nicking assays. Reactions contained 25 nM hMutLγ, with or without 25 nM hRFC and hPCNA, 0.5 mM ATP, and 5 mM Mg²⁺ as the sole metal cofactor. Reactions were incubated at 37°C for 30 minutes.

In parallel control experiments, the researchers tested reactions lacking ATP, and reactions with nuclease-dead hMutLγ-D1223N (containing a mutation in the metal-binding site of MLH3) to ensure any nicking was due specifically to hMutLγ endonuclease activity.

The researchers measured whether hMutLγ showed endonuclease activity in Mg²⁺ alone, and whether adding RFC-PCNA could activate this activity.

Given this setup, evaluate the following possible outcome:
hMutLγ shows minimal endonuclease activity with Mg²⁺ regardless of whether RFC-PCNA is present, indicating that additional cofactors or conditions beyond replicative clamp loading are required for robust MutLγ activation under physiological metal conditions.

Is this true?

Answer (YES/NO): NO